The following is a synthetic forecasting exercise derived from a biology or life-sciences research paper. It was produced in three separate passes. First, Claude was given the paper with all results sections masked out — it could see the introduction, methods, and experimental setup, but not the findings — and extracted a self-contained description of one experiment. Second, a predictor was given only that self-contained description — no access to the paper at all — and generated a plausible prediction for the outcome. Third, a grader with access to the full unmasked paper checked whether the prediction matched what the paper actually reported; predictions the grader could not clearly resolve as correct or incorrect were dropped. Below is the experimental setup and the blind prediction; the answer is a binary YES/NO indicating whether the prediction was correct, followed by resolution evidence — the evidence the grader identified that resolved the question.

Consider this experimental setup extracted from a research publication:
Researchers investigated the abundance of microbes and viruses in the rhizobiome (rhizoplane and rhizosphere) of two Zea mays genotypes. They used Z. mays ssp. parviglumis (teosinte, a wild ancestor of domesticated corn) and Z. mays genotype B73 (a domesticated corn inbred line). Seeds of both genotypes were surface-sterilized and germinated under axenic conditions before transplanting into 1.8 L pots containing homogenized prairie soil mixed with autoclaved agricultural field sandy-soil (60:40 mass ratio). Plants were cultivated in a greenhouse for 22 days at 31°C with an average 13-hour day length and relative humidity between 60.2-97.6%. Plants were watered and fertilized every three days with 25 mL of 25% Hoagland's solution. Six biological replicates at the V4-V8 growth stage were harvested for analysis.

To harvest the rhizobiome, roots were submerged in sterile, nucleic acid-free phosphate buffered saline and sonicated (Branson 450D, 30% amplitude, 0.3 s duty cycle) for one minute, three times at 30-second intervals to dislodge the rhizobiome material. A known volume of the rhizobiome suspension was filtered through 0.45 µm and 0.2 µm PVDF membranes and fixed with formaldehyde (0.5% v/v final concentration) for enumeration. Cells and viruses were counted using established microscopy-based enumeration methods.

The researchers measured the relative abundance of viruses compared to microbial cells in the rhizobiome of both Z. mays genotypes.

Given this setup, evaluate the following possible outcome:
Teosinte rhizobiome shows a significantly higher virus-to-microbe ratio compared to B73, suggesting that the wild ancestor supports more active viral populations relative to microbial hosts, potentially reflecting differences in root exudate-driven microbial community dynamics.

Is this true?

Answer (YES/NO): YES